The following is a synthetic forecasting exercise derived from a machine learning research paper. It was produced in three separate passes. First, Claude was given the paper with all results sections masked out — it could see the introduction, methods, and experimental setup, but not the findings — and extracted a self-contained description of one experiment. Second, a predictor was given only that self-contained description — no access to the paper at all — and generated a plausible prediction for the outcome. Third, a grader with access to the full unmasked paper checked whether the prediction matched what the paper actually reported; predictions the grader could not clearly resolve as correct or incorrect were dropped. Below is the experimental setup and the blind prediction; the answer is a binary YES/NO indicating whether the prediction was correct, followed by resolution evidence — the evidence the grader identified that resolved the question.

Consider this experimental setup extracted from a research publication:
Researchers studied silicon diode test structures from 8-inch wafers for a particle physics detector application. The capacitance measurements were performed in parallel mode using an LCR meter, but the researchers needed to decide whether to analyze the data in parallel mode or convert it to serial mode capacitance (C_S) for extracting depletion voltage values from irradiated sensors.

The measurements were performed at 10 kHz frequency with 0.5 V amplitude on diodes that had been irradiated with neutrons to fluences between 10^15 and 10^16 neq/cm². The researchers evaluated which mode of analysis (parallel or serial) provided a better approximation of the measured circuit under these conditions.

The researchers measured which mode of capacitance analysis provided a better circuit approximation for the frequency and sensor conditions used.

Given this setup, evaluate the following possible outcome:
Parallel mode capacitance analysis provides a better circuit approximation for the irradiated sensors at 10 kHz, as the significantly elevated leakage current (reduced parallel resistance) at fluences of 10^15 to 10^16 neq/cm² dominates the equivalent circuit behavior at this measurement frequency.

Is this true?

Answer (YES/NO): NO